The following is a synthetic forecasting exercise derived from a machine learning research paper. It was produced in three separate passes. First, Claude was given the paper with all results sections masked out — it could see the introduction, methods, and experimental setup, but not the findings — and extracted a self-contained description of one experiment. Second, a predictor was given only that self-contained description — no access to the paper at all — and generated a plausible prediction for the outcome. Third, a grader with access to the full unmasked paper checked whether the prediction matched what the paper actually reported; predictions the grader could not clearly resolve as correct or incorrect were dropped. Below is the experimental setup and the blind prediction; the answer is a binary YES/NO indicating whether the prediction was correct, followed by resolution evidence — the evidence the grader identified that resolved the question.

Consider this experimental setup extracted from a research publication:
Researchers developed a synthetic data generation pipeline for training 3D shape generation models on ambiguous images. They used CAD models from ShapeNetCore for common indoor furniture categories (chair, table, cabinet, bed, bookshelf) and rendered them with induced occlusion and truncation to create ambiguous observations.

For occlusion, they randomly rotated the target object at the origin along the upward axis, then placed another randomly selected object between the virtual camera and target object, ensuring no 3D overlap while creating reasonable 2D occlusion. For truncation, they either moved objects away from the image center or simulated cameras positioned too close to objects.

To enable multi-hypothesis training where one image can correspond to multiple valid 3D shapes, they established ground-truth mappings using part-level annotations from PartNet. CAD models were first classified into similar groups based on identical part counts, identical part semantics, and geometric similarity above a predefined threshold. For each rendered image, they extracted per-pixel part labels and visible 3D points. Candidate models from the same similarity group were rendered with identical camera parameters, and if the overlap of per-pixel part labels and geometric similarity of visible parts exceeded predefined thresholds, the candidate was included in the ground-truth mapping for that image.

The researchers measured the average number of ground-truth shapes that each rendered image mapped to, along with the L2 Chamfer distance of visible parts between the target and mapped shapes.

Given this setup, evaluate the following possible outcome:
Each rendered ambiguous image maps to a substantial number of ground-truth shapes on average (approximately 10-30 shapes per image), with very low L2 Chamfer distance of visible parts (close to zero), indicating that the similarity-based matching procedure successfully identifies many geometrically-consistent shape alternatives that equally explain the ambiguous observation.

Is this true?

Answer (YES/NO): NO